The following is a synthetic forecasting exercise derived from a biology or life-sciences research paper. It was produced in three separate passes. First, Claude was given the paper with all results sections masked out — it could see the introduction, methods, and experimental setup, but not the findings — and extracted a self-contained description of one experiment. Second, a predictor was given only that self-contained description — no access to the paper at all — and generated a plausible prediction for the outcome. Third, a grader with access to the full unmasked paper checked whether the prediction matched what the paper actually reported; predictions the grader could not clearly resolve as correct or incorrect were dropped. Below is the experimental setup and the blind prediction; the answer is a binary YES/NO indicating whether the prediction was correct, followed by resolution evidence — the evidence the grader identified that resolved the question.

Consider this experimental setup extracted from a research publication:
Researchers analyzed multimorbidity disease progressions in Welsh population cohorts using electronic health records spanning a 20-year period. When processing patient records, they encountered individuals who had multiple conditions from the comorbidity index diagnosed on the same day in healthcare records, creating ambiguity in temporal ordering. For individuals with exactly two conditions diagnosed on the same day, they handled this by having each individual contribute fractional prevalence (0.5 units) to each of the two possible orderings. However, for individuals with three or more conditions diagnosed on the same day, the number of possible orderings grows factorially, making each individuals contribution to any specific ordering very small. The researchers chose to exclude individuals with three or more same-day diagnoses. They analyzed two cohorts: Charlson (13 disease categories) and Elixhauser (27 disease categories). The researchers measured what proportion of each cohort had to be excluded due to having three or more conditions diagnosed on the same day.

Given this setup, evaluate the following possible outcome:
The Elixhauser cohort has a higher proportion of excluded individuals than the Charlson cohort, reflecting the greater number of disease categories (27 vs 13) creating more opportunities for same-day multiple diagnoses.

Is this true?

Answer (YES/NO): YES